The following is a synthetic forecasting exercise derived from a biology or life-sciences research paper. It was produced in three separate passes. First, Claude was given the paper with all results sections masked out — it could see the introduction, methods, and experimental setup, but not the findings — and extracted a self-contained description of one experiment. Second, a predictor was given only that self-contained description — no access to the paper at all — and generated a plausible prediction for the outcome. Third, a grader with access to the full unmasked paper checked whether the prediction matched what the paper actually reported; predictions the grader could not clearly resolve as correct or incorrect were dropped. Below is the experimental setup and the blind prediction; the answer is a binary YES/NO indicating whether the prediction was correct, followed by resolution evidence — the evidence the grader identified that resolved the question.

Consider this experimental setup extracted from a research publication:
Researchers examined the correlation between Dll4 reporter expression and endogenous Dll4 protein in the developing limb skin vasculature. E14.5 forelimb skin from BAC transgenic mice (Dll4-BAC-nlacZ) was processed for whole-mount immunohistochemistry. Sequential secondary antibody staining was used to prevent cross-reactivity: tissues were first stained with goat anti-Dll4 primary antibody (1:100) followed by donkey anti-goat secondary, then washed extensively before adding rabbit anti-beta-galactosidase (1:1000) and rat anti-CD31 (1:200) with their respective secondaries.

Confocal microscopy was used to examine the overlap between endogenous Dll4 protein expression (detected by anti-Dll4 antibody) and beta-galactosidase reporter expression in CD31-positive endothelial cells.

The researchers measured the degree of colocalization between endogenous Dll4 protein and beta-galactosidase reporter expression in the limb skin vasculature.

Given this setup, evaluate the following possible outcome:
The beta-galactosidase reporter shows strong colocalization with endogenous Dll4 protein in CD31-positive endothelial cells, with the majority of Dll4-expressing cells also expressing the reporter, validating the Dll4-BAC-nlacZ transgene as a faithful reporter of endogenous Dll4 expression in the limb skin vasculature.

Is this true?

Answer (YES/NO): YES